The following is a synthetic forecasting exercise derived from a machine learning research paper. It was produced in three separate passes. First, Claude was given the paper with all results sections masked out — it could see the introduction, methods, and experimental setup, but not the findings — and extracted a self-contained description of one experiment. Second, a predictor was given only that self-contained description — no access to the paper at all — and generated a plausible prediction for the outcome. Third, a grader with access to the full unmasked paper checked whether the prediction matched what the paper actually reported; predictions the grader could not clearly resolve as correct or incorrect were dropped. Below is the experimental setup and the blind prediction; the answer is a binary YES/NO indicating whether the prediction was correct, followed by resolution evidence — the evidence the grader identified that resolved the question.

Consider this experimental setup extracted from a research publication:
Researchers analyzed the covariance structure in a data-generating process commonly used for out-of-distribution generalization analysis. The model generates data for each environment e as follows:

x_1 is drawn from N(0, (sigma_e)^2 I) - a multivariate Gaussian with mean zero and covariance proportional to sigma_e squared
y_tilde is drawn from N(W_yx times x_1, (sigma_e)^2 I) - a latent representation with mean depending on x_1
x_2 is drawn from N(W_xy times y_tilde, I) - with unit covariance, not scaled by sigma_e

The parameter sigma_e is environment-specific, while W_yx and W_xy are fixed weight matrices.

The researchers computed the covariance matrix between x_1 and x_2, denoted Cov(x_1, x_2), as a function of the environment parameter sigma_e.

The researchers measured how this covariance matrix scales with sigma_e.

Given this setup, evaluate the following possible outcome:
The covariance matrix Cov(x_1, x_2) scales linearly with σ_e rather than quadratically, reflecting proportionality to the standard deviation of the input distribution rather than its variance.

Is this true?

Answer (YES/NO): NO